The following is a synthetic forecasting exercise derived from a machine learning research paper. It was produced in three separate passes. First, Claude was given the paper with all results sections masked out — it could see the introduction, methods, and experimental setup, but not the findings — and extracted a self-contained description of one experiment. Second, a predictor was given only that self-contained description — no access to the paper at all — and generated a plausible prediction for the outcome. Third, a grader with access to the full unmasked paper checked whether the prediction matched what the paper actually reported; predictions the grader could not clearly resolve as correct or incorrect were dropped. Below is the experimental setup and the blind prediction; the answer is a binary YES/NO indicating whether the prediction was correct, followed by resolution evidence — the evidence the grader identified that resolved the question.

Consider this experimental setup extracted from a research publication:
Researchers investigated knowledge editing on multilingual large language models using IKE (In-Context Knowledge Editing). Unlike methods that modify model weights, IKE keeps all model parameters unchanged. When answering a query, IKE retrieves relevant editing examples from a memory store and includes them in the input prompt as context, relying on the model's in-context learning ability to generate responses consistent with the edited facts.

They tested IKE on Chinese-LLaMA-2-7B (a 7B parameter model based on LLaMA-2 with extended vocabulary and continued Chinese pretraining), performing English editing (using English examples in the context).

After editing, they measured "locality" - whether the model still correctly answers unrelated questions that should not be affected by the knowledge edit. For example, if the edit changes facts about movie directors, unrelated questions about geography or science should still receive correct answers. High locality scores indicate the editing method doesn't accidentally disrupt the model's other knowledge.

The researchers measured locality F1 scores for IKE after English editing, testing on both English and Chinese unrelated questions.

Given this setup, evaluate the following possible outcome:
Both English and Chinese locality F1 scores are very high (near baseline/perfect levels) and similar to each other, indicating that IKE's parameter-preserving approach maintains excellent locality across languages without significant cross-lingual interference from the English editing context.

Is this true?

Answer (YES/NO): NO